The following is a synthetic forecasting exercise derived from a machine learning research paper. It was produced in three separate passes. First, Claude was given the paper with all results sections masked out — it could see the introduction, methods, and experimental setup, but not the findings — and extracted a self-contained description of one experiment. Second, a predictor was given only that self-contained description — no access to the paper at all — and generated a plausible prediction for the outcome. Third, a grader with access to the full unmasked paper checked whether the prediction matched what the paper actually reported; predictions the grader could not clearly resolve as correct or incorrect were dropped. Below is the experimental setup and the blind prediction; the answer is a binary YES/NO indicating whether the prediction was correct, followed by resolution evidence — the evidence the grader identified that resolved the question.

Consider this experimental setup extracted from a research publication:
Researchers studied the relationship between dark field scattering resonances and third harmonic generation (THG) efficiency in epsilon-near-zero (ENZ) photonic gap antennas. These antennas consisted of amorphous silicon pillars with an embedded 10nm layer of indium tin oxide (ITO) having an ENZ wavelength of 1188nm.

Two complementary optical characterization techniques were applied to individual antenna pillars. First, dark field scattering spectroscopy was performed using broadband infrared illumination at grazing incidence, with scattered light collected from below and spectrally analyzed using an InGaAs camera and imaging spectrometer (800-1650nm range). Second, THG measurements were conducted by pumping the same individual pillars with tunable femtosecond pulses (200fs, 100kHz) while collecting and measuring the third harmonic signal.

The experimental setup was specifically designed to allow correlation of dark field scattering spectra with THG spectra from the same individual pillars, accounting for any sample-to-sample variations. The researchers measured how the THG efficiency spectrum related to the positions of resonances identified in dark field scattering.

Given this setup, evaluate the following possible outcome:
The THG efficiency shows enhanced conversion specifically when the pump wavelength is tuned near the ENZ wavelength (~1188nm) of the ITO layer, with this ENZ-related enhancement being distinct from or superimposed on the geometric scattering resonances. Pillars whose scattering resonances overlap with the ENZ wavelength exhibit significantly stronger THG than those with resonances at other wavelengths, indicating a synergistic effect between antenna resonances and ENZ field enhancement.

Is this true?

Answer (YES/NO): NO